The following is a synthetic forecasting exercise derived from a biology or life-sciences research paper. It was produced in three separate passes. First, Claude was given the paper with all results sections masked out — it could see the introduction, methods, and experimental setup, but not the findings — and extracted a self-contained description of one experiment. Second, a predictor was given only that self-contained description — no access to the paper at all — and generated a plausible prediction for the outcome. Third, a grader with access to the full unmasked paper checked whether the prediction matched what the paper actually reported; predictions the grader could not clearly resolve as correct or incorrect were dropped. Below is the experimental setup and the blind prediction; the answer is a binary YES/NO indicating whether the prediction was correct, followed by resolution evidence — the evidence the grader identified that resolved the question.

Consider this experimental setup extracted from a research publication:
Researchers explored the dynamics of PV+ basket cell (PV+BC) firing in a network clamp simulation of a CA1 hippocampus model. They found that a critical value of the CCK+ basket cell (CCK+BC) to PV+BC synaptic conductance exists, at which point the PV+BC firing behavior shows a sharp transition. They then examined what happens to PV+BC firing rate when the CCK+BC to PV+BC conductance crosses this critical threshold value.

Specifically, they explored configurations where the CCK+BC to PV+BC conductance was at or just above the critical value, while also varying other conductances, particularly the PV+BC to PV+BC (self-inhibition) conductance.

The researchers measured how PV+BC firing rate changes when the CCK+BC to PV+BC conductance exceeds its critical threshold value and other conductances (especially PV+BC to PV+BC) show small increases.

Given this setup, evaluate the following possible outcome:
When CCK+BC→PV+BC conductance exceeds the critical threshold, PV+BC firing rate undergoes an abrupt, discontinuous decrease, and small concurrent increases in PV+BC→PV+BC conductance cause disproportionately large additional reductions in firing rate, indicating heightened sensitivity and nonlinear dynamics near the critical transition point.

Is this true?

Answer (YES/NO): NO